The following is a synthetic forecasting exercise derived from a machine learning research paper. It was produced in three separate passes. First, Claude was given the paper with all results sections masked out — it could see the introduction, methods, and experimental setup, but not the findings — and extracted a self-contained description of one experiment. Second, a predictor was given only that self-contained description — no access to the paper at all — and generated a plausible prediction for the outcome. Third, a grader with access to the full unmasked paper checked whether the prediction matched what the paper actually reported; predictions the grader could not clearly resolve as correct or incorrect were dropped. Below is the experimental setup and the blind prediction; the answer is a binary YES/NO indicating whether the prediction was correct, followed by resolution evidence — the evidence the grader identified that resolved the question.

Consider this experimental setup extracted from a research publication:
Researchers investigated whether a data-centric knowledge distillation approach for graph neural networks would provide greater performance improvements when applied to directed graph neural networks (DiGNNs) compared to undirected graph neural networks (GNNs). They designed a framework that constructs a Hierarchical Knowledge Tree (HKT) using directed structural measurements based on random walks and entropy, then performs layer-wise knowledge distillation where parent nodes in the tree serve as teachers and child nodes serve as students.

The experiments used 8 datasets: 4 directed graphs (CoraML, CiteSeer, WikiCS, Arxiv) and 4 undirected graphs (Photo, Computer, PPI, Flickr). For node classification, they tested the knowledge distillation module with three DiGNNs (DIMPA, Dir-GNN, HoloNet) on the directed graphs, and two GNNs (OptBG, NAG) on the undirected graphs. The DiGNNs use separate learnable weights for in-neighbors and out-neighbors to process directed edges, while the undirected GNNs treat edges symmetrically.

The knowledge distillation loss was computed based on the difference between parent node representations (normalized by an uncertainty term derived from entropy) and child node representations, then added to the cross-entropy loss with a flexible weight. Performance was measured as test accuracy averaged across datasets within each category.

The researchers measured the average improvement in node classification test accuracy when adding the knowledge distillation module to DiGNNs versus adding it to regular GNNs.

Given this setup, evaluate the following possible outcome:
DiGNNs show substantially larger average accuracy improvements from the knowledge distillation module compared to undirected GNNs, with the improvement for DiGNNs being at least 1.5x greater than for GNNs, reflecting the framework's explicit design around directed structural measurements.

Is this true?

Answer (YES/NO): YES